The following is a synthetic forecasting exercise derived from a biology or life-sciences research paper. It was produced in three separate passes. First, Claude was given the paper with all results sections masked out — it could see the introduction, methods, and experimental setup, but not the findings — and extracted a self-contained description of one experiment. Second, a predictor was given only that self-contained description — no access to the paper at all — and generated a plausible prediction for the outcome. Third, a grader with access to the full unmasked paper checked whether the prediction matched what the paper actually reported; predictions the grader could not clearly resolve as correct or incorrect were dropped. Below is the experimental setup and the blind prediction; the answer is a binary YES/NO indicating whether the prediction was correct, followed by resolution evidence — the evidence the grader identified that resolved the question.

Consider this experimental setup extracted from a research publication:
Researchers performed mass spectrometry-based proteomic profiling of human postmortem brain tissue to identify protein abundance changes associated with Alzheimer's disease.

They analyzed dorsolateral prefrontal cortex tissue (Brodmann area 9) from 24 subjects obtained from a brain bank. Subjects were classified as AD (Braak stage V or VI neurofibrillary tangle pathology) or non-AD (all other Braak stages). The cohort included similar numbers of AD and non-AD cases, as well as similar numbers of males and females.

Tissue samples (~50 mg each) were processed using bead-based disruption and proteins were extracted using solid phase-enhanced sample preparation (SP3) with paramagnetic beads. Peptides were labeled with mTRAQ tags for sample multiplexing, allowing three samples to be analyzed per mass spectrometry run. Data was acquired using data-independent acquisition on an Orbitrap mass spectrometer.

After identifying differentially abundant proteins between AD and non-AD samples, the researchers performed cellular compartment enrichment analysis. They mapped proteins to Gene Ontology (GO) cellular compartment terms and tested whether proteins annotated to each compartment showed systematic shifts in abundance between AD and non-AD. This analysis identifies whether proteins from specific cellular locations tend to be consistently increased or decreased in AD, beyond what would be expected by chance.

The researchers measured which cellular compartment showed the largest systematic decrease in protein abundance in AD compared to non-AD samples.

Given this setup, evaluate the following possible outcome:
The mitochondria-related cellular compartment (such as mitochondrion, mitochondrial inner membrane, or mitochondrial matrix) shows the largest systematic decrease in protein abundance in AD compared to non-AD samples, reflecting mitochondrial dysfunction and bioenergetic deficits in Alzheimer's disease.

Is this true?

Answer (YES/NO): NO